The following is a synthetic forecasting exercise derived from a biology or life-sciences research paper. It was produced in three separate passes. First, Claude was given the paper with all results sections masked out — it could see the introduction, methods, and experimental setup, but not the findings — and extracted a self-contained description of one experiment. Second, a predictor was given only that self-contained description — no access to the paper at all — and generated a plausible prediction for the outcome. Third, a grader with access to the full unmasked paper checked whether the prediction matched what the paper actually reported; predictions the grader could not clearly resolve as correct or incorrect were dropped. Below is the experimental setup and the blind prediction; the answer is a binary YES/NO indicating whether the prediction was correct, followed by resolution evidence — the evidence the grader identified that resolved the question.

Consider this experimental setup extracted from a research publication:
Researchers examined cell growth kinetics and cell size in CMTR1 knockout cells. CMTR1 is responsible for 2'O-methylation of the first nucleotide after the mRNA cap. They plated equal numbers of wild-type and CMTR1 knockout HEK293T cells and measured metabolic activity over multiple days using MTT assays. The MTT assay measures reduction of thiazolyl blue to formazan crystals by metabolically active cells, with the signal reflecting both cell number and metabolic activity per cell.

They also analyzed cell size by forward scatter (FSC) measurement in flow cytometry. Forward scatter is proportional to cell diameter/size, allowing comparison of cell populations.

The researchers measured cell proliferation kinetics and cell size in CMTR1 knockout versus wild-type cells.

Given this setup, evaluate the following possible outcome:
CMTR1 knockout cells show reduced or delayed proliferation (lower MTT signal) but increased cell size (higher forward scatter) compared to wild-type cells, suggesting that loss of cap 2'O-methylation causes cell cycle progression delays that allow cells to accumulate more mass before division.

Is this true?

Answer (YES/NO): NO